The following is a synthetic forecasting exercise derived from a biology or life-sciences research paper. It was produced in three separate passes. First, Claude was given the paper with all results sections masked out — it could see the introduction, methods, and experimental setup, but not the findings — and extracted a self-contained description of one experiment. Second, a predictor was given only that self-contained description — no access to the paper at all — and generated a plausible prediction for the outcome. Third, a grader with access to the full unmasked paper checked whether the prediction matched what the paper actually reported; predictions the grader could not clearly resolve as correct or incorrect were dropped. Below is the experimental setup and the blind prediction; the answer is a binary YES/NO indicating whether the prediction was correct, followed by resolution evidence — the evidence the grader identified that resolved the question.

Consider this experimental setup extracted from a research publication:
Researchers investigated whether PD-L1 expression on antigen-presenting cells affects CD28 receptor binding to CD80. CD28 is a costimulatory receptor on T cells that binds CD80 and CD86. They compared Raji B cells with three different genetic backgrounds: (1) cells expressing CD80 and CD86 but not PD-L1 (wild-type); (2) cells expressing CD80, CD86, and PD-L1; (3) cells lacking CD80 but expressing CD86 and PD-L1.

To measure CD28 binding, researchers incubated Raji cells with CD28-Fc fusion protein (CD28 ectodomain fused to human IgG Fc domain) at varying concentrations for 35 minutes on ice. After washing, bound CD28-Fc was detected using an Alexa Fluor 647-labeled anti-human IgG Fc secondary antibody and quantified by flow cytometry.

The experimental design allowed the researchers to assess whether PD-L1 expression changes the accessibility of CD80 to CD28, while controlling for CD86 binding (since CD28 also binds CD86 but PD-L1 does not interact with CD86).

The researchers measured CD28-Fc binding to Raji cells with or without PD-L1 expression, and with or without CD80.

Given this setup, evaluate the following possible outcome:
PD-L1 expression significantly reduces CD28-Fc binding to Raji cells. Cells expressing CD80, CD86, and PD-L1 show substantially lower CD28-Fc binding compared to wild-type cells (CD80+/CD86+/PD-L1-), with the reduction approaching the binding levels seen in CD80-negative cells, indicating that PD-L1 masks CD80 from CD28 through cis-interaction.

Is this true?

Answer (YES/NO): NO